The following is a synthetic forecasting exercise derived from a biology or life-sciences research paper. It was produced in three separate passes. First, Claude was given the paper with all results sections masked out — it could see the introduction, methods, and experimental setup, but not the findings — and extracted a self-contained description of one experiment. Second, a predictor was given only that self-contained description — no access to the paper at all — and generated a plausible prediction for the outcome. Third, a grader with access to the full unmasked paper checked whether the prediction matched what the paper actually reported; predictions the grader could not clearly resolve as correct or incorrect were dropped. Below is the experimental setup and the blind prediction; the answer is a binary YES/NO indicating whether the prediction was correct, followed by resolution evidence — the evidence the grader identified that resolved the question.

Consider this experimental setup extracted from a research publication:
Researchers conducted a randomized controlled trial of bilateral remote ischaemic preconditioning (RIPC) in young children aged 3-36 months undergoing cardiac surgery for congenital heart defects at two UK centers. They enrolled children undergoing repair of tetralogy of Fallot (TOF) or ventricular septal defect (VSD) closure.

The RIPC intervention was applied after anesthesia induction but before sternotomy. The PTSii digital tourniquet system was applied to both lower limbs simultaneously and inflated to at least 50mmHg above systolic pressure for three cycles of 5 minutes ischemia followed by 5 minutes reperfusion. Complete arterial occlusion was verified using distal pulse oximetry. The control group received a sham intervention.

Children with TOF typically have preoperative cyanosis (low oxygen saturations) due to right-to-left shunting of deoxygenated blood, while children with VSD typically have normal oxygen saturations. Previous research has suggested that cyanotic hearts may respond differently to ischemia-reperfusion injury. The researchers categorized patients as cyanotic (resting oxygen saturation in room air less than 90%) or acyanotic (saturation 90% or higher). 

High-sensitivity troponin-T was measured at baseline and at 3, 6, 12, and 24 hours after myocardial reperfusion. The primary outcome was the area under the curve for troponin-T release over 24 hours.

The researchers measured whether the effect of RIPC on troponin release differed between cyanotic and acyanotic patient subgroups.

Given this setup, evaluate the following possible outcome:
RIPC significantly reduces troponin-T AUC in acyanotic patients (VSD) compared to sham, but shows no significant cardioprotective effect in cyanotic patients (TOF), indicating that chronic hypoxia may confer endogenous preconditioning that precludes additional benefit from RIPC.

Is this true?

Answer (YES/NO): NO